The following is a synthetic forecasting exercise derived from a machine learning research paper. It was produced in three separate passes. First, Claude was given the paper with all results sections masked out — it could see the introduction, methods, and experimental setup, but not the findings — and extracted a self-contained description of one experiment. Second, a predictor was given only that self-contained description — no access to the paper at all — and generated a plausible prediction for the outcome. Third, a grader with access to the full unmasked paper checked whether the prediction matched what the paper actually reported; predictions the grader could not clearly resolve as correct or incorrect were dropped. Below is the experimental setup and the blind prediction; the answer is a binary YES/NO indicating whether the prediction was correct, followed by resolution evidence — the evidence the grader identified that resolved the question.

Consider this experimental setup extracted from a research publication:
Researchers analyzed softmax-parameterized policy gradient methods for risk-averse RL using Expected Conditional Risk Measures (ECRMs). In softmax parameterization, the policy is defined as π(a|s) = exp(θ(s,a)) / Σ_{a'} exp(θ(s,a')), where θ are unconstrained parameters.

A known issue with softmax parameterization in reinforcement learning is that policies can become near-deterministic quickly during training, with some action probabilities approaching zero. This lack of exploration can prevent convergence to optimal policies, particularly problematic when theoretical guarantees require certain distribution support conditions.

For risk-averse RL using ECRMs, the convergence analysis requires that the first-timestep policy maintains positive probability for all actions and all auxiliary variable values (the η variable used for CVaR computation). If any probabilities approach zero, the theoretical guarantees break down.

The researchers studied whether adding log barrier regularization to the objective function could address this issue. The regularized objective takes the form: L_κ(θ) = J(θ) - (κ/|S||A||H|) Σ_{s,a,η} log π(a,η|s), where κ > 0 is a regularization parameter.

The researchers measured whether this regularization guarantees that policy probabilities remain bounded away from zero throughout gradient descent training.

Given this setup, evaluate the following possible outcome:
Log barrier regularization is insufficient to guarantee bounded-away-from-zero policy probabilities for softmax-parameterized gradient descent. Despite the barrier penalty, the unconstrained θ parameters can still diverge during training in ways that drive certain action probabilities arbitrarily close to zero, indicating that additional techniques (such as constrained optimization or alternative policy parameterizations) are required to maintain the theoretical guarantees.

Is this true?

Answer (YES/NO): NO